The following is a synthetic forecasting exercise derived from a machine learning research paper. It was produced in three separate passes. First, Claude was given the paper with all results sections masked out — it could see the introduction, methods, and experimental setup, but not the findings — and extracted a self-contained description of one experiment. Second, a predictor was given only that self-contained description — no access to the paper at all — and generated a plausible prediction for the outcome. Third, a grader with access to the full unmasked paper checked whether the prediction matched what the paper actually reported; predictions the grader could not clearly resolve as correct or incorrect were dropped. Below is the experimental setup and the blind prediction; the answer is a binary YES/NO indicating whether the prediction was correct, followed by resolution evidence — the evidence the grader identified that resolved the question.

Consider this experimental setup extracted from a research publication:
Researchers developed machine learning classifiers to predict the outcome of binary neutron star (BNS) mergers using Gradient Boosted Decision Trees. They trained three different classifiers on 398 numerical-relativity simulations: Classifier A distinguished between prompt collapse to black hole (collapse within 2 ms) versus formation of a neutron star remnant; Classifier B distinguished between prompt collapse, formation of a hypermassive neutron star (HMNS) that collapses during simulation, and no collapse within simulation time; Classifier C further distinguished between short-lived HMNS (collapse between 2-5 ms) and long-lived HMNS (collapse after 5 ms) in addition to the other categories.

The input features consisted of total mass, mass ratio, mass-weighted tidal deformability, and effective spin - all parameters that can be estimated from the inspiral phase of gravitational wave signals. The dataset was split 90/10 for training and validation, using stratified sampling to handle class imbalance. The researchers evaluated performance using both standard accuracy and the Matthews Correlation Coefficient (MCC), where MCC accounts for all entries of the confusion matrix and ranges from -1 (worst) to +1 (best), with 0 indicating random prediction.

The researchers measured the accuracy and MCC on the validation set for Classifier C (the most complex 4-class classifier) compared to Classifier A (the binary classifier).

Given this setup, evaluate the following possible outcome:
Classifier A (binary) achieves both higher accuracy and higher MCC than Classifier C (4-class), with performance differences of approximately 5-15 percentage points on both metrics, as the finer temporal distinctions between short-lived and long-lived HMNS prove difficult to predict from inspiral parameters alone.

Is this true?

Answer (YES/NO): YES